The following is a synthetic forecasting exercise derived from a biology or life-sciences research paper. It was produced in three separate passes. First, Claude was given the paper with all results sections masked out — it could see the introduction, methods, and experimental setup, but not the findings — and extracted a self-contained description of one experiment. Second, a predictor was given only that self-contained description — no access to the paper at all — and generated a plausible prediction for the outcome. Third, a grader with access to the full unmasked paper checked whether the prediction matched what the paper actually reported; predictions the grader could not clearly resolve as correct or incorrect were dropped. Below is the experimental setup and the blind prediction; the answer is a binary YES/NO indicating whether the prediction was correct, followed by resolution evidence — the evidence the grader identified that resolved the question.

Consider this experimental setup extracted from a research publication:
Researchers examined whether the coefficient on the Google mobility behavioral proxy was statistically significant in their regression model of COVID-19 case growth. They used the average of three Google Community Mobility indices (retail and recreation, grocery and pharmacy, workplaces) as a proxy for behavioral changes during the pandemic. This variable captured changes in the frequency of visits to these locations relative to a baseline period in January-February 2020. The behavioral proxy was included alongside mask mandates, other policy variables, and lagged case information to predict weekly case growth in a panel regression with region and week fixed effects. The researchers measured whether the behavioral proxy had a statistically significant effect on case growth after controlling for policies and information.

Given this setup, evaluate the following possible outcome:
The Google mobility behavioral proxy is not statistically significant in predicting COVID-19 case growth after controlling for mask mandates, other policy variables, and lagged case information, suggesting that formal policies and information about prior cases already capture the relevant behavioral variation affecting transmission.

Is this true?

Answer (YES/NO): YES